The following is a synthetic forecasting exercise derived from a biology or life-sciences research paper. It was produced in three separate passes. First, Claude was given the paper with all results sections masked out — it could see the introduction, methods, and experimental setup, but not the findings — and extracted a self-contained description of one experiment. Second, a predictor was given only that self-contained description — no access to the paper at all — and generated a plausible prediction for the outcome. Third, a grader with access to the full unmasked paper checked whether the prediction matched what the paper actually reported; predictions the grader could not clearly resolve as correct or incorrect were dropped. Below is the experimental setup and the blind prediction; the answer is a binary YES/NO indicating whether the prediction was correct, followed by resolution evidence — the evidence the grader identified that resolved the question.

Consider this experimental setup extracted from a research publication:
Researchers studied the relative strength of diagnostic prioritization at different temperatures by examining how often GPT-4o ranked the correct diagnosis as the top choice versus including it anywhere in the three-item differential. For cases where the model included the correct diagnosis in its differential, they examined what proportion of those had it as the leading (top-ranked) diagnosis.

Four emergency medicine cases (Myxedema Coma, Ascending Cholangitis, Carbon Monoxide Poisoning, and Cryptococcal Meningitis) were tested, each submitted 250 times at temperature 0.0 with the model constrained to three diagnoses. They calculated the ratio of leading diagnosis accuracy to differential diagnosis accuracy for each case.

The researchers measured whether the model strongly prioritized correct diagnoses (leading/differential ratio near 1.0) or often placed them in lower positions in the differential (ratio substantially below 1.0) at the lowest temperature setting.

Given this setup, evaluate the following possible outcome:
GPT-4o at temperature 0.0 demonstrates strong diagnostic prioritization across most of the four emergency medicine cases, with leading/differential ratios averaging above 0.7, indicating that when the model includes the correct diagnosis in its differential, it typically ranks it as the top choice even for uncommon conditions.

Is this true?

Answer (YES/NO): YES